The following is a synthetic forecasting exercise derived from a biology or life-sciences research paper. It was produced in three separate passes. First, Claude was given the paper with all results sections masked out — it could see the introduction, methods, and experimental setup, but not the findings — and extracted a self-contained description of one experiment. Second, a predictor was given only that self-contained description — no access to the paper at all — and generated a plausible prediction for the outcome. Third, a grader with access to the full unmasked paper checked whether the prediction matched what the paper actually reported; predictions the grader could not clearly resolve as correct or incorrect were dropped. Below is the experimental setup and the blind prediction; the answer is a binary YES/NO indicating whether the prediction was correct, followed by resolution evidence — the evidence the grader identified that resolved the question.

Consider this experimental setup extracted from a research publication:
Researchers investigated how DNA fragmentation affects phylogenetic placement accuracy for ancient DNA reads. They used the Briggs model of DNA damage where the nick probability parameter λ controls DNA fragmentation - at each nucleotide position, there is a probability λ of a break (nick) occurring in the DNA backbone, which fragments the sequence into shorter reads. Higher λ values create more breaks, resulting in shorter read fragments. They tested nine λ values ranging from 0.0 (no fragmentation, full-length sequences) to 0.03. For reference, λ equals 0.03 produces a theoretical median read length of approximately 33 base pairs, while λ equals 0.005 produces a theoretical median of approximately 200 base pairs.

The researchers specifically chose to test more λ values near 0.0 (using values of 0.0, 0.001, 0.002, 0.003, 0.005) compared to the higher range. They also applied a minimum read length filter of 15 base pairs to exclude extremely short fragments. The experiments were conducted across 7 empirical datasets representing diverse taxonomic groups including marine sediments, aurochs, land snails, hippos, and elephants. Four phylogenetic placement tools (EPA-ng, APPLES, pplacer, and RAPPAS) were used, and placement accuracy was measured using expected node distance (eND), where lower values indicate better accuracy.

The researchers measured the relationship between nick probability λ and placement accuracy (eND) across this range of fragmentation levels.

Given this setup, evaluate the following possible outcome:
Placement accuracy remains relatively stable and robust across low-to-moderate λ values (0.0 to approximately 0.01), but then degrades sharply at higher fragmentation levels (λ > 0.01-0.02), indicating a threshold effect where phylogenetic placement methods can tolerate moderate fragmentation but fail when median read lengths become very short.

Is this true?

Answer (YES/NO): NO